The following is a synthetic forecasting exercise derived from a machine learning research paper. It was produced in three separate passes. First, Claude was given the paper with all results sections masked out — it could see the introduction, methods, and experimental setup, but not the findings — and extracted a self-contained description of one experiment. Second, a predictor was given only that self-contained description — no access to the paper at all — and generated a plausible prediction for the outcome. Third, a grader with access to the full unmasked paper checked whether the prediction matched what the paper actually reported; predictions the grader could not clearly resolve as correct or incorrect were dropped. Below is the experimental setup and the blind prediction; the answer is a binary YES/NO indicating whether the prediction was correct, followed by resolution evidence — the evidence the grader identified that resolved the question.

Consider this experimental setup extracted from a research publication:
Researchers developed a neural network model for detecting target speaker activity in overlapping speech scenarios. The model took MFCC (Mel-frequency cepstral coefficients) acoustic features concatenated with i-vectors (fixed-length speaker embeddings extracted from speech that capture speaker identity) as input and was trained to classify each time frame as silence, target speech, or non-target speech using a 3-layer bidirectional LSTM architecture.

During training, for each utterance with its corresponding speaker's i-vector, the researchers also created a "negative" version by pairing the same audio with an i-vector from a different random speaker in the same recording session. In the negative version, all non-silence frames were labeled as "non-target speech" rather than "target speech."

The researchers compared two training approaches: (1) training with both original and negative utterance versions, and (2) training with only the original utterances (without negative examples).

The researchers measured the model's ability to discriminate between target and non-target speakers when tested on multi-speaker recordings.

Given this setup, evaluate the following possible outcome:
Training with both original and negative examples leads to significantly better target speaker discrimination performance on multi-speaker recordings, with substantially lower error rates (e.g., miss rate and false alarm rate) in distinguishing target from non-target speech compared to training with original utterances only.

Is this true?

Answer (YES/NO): YES